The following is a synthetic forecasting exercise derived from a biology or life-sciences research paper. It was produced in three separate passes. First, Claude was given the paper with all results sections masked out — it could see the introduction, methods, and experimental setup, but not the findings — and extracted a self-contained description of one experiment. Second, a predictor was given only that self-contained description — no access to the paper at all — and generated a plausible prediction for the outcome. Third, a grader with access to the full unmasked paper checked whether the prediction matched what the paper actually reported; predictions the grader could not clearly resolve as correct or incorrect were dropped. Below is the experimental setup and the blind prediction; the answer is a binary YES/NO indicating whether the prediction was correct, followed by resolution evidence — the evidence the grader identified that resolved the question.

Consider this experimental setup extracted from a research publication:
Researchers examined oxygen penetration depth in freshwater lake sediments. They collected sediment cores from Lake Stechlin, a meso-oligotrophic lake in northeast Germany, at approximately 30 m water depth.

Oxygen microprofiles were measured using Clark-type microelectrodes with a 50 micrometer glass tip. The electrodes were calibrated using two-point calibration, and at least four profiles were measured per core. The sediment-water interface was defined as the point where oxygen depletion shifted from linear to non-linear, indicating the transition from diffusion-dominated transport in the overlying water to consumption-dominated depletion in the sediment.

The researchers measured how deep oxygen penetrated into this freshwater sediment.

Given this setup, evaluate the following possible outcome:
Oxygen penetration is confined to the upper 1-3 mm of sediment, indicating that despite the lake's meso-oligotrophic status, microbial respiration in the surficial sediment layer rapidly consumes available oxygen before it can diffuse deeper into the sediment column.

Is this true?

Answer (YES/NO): NO